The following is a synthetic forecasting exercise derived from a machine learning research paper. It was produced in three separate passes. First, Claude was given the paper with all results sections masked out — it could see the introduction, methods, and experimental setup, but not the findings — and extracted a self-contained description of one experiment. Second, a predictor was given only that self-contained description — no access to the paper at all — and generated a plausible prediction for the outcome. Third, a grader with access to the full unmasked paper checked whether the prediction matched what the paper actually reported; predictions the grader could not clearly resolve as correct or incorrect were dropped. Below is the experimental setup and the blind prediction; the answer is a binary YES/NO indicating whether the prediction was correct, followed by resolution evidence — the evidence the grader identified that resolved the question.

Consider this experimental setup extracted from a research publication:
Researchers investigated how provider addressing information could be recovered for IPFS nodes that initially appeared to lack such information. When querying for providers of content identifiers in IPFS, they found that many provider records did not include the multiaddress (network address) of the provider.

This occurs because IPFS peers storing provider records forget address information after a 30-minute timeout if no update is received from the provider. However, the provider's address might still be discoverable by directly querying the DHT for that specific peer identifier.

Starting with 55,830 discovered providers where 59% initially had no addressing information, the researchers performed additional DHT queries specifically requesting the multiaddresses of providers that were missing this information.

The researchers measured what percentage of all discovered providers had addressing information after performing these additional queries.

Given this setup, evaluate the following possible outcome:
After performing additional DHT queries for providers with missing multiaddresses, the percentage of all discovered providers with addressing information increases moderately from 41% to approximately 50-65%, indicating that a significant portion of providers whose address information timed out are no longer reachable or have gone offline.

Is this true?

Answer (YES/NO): NO